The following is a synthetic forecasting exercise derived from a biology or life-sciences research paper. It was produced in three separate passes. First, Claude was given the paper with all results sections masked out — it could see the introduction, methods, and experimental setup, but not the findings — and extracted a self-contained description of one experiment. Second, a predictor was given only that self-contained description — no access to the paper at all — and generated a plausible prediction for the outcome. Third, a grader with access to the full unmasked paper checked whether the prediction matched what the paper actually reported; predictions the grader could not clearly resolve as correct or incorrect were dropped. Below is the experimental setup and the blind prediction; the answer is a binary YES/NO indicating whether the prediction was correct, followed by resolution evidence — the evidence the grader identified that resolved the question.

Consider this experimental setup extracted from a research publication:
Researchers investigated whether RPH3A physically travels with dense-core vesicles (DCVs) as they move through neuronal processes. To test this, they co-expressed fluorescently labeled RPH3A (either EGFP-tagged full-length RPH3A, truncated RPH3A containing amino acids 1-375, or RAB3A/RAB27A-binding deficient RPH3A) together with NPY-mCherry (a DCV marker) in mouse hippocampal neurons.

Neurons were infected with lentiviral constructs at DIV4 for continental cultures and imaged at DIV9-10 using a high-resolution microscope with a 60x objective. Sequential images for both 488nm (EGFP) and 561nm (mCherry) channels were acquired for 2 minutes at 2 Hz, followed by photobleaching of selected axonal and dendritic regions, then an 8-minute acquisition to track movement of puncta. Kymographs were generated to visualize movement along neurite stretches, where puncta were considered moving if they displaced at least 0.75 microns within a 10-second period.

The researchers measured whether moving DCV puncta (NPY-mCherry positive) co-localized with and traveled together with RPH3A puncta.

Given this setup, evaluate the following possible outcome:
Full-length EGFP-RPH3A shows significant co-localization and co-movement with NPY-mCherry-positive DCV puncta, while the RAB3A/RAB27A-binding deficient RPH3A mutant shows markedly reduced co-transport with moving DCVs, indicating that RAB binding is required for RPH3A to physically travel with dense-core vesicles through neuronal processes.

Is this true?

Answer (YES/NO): NO